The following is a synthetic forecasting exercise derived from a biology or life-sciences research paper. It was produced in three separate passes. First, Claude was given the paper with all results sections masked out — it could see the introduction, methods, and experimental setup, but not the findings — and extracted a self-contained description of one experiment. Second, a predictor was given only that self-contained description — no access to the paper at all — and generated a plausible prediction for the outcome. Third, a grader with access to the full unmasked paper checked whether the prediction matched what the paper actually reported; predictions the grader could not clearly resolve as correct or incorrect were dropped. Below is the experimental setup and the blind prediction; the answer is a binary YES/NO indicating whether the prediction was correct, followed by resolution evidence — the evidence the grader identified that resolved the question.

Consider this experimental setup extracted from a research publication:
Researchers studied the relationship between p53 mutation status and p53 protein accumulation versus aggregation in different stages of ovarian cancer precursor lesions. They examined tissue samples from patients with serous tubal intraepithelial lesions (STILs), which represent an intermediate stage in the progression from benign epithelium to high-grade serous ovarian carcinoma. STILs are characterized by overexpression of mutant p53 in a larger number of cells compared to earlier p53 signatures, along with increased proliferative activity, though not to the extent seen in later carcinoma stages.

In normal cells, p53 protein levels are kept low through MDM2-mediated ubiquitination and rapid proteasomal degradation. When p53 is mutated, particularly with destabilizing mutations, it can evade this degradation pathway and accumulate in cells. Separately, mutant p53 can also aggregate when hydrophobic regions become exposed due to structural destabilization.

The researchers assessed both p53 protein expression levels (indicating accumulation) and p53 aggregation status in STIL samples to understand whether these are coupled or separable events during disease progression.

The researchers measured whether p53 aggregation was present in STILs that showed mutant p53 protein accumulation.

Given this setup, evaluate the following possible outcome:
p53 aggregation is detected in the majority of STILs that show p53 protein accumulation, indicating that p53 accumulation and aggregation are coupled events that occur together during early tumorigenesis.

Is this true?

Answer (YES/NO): NO